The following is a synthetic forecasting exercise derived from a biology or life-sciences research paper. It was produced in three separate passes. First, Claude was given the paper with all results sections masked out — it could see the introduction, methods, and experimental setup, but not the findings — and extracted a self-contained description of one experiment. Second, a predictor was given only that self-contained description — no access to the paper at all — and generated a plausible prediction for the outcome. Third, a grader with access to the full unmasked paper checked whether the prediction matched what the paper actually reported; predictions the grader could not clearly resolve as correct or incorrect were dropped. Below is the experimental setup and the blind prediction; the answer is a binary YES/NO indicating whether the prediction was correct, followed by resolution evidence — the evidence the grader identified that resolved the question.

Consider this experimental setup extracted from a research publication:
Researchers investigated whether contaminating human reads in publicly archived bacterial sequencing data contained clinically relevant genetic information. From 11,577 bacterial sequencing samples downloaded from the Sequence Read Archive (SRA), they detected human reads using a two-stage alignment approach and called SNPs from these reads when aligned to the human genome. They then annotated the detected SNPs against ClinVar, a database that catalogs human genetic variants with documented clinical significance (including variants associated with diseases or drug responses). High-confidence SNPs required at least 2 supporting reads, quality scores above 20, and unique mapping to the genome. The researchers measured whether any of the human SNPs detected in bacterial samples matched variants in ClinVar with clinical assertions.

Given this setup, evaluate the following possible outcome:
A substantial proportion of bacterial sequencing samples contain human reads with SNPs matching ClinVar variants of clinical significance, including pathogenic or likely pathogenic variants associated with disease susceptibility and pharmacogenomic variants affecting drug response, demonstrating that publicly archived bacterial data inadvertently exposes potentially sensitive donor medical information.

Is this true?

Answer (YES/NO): NO